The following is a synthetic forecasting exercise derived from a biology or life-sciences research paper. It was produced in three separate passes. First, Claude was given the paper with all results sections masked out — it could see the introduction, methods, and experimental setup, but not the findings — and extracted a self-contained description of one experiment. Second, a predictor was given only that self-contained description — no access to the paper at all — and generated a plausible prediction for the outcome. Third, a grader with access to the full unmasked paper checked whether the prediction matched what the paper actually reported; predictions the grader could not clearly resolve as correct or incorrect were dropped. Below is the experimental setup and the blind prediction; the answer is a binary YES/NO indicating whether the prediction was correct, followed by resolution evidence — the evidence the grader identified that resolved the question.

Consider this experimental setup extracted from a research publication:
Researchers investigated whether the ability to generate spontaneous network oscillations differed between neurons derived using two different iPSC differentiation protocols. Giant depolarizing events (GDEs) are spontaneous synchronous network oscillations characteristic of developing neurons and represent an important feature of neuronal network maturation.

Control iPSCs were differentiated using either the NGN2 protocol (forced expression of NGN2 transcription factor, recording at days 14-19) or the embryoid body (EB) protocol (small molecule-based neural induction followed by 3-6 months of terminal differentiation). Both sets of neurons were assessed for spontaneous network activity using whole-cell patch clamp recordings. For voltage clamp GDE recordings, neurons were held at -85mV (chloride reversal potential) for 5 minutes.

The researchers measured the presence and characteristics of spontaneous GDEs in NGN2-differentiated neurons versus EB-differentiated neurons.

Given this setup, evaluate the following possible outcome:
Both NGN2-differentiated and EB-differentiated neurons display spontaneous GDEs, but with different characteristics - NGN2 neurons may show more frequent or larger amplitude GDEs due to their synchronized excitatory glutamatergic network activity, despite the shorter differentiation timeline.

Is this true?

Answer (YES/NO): NO